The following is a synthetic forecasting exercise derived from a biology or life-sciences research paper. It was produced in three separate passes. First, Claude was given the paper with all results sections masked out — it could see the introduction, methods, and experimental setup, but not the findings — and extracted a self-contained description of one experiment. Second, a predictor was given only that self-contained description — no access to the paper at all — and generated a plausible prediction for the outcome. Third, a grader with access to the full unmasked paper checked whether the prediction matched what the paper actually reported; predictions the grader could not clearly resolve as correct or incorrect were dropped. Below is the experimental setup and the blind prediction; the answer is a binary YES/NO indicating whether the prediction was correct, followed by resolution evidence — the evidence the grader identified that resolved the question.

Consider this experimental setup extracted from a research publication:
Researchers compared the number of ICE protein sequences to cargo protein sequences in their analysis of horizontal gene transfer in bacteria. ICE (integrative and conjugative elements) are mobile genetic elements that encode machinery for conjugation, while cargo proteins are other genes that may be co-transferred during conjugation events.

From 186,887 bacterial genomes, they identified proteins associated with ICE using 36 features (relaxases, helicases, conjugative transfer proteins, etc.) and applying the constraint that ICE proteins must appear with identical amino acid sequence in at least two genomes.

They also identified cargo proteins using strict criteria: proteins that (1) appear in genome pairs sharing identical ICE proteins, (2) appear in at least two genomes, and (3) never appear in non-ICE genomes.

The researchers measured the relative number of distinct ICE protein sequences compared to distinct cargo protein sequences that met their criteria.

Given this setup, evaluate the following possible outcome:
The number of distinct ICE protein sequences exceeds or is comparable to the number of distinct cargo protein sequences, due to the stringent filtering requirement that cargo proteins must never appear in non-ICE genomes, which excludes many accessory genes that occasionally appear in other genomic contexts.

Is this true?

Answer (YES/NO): NO